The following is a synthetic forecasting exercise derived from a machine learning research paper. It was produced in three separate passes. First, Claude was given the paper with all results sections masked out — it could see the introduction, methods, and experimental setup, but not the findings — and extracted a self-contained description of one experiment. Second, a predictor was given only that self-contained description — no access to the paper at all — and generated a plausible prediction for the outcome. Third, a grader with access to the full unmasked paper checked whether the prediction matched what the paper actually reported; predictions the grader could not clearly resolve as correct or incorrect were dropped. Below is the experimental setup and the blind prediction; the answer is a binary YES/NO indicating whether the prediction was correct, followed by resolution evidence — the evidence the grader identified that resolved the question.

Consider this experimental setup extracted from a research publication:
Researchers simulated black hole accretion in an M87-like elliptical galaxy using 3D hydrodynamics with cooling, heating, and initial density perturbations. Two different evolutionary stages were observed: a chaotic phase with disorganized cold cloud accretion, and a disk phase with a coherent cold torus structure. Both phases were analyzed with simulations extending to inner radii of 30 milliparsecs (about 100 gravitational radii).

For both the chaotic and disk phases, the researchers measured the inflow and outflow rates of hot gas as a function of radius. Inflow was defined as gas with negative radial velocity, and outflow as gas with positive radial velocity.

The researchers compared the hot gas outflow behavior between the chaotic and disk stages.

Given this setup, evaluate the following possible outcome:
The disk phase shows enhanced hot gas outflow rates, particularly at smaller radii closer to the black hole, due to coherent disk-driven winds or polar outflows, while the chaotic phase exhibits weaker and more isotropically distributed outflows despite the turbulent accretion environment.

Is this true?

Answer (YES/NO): NO